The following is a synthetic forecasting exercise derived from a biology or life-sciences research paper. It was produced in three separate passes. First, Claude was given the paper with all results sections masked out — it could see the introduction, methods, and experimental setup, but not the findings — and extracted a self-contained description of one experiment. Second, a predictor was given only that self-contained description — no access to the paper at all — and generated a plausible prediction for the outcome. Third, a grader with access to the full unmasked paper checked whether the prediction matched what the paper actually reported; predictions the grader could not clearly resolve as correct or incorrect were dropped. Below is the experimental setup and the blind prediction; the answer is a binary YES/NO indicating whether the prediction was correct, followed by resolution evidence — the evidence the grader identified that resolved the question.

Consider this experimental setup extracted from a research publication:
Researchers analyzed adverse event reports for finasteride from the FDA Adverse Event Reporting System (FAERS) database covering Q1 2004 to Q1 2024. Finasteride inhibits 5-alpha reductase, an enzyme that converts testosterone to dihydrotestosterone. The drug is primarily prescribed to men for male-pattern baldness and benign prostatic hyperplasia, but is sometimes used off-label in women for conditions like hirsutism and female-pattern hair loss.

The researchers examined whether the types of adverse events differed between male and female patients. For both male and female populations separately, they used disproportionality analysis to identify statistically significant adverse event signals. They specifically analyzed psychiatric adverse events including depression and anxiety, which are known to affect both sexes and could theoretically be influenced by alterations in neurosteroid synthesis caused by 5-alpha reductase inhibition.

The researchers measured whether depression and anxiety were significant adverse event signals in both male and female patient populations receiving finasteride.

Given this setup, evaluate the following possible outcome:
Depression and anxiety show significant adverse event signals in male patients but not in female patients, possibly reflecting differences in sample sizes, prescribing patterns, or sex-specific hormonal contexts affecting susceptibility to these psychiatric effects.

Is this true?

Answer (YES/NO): NO